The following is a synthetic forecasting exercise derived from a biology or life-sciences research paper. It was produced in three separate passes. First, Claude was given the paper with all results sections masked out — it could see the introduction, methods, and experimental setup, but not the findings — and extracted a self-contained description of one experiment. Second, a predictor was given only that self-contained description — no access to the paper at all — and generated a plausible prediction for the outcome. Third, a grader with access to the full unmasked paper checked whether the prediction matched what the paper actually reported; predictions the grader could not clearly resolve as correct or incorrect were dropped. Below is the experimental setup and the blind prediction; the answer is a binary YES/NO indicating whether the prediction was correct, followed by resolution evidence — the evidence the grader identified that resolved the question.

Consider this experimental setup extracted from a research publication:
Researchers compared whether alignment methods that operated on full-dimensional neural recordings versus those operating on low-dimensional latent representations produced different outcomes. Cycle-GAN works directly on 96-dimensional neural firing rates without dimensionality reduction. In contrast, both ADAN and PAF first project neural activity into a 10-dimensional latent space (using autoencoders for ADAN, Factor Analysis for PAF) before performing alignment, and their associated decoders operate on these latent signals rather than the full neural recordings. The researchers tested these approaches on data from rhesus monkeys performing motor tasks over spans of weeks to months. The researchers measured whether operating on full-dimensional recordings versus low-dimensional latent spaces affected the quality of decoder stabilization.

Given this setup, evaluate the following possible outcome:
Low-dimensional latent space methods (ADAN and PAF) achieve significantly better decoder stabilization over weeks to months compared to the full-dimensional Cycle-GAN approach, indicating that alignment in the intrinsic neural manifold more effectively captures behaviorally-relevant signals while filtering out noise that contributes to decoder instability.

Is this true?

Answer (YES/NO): NO